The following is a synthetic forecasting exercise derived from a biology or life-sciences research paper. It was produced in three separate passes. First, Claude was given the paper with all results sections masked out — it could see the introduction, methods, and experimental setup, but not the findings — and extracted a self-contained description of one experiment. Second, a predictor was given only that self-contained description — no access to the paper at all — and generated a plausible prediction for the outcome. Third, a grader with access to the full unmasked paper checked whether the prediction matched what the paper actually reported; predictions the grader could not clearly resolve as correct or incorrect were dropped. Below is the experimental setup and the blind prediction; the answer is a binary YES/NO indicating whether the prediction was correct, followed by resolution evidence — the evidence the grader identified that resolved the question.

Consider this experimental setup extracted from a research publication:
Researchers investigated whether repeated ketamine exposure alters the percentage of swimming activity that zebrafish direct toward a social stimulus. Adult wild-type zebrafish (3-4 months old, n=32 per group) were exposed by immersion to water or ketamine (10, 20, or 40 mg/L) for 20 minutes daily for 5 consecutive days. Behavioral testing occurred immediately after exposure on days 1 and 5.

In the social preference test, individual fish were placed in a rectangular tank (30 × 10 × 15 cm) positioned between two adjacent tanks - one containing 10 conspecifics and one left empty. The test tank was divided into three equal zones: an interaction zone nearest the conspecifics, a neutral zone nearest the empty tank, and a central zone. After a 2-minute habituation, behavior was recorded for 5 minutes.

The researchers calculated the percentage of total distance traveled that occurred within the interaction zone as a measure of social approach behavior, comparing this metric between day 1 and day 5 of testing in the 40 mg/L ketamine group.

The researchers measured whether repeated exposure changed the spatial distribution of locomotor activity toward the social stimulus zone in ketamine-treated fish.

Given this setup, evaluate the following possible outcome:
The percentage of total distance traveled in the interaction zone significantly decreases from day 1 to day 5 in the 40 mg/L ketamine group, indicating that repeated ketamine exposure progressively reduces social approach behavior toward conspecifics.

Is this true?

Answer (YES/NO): NO